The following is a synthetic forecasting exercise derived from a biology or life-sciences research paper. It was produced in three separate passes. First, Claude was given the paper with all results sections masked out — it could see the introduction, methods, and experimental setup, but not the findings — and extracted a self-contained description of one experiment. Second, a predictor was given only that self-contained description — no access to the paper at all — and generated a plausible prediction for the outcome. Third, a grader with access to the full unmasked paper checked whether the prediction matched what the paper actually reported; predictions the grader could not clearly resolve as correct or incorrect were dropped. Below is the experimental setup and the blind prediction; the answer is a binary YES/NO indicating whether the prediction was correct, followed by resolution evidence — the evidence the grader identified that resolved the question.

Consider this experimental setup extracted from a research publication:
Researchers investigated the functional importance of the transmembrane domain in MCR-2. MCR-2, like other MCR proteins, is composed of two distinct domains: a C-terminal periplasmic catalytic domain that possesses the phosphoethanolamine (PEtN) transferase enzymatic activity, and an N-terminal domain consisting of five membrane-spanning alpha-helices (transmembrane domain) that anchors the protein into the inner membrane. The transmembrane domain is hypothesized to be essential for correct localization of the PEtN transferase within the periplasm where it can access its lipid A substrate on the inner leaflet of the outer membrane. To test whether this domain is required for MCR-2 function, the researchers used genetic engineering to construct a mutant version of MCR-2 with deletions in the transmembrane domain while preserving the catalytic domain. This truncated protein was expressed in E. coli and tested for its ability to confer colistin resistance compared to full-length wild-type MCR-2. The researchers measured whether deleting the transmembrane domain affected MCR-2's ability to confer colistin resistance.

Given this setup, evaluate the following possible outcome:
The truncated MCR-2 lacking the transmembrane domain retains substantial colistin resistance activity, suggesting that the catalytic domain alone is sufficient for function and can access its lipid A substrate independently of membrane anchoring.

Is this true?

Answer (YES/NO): NO